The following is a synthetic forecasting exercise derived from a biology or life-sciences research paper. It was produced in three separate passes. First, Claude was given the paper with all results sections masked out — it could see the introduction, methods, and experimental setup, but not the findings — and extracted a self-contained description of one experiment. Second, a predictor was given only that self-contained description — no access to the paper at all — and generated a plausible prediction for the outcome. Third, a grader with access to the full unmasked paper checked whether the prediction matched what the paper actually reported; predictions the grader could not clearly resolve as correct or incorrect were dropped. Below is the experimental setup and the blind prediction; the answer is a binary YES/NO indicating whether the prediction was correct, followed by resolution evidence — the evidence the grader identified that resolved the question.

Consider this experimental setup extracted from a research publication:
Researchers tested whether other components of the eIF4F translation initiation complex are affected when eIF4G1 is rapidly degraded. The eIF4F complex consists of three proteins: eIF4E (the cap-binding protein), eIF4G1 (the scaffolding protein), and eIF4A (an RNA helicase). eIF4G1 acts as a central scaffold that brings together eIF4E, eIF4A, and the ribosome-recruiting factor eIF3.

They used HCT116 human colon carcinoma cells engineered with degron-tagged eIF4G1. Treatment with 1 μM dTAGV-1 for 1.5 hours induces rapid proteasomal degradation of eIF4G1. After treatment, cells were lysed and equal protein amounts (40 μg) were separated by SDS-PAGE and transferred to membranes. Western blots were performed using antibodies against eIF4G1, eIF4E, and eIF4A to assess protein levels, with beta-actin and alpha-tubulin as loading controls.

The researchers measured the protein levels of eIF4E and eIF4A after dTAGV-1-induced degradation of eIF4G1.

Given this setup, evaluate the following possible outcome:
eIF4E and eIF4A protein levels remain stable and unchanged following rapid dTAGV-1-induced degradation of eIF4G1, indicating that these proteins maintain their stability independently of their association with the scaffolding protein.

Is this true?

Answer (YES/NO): YES